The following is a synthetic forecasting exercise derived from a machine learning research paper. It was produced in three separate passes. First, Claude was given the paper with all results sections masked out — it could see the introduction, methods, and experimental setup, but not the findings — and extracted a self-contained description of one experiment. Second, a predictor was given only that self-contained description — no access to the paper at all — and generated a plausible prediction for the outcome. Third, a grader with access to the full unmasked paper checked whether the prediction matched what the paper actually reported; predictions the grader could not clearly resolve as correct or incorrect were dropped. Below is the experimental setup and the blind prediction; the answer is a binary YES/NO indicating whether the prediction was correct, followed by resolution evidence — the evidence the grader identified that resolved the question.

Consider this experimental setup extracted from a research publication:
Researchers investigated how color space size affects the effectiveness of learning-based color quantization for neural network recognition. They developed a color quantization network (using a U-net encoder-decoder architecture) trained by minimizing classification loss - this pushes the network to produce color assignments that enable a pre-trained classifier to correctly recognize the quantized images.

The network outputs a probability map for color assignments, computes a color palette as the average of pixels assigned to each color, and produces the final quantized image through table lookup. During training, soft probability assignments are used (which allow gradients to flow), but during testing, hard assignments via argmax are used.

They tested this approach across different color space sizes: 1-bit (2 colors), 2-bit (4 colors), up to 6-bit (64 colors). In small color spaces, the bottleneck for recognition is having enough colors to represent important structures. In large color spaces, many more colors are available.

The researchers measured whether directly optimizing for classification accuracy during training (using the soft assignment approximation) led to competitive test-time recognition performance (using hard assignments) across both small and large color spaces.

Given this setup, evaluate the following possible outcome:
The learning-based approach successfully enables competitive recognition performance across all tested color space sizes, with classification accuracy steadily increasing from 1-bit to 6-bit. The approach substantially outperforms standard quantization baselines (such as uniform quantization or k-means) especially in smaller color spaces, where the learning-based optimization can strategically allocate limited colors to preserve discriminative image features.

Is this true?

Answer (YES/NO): NO